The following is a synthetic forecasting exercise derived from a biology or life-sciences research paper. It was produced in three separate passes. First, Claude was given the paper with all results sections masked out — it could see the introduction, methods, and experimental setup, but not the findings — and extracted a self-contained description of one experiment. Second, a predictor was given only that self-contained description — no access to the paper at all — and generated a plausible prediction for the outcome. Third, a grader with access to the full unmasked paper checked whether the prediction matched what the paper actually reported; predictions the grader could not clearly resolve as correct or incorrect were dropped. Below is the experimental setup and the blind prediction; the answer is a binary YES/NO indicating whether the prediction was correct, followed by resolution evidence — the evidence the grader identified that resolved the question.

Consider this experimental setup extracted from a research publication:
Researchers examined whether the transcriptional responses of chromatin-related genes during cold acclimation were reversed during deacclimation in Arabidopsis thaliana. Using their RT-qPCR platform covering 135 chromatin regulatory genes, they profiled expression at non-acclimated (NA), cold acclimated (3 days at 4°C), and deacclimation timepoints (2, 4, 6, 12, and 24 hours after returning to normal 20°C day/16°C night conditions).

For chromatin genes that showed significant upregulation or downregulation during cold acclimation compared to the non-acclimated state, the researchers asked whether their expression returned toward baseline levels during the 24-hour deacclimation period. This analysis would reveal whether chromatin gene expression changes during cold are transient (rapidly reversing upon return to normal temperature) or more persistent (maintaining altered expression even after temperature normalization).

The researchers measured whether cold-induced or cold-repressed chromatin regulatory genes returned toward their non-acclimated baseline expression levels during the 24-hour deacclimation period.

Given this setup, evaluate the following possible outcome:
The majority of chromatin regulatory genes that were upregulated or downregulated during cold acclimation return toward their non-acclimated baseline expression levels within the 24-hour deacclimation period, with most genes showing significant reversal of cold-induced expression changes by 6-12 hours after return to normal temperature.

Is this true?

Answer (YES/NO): NO